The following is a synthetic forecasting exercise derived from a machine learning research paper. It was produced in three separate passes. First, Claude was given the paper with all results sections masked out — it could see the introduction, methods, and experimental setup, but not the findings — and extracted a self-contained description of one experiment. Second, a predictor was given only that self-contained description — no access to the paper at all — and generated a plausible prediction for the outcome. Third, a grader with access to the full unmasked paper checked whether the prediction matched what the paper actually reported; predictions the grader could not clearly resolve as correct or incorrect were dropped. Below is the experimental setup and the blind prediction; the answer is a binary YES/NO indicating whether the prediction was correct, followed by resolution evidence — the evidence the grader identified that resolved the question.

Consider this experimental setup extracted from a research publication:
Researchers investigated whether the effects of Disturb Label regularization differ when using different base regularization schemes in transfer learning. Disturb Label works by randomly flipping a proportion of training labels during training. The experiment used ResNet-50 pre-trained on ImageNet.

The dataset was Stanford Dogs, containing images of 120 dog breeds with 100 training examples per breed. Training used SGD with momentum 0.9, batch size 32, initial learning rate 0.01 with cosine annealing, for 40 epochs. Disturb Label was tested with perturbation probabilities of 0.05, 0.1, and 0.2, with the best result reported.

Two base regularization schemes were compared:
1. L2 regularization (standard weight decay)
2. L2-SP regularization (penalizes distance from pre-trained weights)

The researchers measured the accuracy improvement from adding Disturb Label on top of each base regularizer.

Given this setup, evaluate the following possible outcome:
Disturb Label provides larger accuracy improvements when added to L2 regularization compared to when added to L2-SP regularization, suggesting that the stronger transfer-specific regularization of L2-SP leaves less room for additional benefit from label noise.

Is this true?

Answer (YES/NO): YES